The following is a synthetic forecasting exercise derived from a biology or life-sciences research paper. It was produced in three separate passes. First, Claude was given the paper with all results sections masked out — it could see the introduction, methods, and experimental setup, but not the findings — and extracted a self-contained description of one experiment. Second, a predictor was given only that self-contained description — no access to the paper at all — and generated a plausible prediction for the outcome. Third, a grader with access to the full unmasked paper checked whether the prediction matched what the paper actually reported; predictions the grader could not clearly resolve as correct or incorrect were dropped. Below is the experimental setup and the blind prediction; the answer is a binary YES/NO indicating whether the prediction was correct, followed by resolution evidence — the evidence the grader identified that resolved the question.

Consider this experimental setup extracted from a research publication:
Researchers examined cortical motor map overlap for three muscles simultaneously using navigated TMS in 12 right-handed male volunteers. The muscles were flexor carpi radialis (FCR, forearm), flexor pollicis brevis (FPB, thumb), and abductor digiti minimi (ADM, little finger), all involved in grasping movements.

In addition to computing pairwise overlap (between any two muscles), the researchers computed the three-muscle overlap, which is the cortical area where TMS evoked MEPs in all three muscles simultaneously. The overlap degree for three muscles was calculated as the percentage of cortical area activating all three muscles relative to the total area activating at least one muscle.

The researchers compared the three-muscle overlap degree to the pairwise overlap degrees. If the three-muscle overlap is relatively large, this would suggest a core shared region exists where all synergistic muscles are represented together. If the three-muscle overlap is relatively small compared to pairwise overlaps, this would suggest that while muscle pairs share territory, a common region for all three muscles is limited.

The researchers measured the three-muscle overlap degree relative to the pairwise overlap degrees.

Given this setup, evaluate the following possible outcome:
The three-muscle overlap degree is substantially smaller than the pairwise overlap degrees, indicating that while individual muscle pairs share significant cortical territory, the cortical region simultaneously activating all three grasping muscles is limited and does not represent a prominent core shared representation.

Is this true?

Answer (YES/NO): NO